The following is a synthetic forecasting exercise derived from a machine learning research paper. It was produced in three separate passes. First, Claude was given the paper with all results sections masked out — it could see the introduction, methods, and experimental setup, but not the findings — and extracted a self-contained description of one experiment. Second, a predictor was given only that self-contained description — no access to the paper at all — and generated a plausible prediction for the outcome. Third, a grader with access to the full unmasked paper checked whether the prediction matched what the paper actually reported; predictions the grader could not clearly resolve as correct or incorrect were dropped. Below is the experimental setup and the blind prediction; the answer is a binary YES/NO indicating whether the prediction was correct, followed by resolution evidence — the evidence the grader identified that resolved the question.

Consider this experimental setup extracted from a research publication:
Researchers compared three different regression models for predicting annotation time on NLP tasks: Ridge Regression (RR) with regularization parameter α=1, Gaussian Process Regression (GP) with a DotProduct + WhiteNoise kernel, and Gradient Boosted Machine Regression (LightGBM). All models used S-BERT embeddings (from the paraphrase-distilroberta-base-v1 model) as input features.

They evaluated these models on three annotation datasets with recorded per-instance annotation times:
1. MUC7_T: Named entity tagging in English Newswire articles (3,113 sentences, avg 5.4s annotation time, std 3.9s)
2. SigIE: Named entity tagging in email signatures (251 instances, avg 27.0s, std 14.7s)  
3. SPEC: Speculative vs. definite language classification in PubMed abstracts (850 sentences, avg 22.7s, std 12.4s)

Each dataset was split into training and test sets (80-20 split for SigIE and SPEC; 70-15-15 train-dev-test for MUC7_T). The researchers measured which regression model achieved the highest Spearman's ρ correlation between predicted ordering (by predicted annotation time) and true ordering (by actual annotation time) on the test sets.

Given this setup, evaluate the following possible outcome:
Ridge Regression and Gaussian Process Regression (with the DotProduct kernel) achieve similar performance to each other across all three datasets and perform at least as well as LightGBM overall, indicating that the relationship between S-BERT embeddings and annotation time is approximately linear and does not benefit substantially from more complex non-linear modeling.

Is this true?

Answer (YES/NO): YES